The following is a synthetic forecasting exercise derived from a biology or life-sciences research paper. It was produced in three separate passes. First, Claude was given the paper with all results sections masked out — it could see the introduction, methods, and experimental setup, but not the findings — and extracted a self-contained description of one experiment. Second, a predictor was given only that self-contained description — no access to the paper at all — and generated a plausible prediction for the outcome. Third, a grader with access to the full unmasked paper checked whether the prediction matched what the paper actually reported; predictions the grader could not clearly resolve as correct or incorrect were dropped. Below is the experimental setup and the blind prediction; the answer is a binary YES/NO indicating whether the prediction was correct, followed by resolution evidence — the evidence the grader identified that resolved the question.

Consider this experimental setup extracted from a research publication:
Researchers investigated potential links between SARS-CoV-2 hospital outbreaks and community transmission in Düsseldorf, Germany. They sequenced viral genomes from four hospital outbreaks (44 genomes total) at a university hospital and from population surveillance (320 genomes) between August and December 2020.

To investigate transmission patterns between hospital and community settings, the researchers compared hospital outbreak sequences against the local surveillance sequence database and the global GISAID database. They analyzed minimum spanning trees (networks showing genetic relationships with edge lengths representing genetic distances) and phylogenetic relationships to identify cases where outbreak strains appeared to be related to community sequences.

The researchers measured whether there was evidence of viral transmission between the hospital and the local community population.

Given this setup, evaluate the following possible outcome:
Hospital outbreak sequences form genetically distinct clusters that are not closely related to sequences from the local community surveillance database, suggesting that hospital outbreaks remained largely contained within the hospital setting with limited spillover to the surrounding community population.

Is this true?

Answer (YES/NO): NO